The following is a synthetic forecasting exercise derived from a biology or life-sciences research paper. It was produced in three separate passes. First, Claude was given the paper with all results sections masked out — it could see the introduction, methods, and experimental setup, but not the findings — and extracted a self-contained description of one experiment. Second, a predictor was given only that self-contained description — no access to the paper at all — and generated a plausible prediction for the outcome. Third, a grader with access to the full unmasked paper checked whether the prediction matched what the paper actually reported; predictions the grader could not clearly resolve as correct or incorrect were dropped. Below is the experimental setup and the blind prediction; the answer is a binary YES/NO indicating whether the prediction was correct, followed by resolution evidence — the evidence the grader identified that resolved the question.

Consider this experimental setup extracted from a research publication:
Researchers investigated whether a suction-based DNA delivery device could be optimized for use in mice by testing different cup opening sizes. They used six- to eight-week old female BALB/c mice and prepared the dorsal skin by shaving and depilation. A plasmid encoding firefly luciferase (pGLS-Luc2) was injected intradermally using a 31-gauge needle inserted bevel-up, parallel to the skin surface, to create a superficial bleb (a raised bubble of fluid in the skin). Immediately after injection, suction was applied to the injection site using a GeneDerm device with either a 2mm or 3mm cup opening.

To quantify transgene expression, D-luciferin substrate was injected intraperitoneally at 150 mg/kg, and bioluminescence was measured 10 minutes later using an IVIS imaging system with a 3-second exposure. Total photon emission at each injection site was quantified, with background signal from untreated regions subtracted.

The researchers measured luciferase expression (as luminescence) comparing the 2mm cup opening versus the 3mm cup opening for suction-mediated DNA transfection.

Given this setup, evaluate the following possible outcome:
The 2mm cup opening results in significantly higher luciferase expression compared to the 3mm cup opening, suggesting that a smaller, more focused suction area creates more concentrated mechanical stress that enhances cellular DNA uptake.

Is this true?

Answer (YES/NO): NO